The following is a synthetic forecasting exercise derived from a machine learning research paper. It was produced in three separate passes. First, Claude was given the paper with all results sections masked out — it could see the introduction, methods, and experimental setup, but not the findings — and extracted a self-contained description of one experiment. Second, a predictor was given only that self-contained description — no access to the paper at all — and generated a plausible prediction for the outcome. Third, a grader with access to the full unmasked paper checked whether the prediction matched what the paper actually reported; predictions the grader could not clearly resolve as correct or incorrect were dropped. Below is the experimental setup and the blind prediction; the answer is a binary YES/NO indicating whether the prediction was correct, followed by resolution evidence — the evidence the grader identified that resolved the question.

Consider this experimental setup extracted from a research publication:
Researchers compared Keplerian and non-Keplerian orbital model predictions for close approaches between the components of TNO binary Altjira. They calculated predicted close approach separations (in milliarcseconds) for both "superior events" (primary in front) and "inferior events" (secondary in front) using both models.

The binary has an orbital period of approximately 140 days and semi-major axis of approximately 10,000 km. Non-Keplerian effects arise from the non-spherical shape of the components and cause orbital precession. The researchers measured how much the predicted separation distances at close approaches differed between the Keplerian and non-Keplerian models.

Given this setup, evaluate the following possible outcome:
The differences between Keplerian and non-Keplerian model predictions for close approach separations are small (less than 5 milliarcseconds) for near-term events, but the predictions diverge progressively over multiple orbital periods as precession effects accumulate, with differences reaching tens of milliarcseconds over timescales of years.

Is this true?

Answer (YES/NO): NO